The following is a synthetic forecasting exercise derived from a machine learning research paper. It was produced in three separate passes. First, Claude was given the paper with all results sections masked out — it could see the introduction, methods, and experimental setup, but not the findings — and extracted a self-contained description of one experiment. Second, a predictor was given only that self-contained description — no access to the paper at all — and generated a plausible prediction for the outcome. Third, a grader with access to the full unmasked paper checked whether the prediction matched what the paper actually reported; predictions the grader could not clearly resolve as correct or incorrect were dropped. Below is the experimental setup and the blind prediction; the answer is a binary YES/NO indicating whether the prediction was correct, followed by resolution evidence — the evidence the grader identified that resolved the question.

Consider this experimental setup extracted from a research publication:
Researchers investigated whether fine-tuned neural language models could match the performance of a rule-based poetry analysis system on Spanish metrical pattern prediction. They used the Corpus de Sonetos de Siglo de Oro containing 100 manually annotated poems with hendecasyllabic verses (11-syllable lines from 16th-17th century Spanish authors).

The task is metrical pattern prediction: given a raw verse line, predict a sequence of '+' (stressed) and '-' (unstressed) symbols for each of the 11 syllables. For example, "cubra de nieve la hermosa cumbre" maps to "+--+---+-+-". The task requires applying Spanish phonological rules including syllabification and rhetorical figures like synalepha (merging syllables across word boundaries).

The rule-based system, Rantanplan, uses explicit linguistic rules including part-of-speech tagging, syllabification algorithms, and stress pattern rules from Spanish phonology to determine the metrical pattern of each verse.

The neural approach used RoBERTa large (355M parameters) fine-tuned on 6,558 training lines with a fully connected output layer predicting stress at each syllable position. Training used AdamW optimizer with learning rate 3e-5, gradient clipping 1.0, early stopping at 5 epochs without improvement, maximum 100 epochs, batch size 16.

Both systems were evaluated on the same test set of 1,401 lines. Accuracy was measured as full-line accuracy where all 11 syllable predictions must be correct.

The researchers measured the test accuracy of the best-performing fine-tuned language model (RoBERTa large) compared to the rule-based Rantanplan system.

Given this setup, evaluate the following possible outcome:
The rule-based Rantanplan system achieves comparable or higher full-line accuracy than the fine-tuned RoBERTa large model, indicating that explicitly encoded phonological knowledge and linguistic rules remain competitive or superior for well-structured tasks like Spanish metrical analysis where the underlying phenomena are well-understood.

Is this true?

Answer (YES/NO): YES